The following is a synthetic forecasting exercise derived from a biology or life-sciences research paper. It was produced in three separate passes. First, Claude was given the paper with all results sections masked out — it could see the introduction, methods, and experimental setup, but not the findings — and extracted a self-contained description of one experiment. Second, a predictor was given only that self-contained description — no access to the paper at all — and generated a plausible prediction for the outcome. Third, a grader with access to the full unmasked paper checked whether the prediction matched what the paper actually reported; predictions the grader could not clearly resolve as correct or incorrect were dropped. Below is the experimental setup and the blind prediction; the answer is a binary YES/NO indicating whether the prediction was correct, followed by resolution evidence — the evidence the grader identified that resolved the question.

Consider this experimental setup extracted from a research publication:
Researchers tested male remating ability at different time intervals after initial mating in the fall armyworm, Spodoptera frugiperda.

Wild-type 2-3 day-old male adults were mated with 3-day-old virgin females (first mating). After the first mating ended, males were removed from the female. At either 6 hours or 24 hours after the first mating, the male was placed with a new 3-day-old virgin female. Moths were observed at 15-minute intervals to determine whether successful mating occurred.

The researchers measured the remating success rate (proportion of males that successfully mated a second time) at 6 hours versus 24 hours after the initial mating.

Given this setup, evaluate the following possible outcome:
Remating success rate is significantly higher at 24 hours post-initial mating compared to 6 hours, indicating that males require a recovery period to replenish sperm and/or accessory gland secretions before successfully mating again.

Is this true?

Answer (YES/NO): YES